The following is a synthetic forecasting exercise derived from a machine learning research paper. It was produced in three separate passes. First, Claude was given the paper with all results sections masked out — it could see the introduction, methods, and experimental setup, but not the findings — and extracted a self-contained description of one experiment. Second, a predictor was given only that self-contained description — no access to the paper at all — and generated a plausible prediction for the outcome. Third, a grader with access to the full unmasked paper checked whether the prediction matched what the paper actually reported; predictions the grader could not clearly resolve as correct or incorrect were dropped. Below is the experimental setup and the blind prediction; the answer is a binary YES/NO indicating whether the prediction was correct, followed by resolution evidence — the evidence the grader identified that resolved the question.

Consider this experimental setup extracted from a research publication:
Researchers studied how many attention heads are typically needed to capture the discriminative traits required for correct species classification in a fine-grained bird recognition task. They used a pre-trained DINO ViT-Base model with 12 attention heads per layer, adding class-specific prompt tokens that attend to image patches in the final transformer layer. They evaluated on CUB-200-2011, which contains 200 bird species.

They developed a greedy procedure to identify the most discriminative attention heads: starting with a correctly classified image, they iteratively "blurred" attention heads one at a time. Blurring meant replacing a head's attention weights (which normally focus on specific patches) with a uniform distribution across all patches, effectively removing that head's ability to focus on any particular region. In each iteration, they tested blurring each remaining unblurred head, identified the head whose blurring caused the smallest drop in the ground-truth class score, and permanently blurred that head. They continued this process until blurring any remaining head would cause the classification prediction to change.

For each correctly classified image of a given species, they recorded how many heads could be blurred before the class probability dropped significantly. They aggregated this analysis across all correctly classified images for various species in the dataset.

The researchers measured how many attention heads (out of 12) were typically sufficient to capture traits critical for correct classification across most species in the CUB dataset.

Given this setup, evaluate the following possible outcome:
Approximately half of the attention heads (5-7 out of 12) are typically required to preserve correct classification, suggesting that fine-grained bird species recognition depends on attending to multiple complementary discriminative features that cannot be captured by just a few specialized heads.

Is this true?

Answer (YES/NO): NO